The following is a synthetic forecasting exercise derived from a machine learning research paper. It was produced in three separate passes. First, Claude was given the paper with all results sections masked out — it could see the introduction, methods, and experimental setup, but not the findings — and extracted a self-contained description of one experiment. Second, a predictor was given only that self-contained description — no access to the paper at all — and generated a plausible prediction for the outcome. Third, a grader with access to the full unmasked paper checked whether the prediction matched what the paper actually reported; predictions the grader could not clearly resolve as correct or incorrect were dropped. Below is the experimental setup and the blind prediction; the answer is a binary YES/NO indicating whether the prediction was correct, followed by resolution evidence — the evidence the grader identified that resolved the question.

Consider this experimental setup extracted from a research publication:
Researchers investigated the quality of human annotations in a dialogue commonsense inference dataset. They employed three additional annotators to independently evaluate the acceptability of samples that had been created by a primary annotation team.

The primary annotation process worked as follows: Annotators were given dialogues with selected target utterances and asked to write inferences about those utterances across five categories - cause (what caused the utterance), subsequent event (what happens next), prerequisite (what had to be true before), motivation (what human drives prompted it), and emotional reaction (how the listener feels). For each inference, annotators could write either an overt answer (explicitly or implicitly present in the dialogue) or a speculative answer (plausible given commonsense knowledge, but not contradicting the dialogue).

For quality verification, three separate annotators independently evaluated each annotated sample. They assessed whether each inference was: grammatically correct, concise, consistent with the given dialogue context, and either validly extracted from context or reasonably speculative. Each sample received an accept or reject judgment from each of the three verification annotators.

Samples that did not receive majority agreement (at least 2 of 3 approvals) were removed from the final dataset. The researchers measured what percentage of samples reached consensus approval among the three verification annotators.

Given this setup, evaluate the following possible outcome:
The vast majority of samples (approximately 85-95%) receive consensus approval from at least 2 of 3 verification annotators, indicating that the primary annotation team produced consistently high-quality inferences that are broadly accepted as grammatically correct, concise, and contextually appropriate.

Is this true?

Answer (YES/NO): YES